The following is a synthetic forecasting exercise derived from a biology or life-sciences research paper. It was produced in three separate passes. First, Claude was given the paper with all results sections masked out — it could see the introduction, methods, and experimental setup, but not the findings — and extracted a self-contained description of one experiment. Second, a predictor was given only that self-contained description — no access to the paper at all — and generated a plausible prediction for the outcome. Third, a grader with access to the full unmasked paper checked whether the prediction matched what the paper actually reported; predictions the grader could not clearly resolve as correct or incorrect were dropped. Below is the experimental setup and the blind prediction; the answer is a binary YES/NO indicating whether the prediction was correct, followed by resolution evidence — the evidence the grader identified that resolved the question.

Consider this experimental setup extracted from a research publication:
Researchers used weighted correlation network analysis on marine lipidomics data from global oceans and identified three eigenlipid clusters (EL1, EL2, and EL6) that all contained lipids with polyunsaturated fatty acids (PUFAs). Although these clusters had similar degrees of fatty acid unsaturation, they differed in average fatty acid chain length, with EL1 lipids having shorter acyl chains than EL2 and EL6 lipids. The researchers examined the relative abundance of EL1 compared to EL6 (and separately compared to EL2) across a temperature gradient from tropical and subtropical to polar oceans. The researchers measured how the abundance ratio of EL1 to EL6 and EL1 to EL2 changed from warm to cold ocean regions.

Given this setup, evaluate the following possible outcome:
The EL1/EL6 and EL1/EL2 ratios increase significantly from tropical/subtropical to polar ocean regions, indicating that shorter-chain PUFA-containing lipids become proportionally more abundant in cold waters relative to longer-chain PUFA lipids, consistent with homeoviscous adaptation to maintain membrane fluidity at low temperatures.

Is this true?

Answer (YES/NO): YES